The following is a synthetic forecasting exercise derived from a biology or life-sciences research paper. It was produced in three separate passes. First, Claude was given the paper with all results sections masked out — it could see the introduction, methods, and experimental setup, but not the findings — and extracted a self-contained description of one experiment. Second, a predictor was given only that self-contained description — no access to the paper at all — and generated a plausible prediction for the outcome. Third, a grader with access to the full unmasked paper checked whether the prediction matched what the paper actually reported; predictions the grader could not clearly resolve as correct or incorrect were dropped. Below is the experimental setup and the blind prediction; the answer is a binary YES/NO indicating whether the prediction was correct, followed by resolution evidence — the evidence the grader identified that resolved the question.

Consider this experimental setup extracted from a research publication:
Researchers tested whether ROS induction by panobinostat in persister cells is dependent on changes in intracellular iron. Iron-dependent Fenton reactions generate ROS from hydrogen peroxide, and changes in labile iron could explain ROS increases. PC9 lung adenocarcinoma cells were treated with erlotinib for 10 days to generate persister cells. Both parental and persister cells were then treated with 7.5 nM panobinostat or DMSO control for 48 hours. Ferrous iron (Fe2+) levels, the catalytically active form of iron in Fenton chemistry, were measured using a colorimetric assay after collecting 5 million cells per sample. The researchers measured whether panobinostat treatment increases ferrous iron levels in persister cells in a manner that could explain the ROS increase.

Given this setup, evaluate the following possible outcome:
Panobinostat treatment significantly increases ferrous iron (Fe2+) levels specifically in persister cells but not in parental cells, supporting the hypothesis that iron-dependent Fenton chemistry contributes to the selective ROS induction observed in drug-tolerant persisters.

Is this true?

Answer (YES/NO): NO